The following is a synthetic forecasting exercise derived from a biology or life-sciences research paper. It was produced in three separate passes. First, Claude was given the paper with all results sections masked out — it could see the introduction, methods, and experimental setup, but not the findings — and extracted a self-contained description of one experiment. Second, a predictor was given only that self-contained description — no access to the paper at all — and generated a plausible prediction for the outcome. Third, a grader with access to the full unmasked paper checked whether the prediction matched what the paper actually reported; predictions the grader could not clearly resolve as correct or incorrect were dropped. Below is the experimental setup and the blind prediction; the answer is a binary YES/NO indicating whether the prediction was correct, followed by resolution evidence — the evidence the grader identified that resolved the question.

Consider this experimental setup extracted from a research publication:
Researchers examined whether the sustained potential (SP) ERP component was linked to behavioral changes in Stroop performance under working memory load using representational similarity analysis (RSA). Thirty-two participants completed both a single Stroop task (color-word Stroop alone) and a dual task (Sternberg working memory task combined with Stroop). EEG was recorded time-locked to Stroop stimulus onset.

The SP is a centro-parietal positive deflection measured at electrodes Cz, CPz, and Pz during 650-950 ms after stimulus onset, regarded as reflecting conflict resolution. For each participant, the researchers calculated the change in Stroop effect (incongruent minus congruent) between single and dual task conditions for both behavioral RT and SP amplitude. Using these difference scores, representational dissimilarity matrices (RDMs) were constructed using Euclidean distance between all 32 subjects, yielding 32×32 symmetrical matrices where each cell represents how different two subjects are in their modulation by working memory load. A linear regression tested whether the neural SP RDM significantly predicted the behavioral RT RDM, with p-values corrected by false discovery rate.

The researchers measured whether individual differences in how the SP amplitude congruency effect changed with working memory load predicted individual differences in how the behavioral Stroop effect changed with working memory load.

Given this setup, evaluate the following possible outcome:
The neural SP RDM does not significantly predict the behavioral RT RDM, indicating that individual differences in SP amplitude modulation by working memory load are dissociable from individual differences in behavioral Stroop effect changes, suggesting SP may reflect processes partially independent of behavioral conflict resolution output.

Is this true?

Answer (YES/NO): YES